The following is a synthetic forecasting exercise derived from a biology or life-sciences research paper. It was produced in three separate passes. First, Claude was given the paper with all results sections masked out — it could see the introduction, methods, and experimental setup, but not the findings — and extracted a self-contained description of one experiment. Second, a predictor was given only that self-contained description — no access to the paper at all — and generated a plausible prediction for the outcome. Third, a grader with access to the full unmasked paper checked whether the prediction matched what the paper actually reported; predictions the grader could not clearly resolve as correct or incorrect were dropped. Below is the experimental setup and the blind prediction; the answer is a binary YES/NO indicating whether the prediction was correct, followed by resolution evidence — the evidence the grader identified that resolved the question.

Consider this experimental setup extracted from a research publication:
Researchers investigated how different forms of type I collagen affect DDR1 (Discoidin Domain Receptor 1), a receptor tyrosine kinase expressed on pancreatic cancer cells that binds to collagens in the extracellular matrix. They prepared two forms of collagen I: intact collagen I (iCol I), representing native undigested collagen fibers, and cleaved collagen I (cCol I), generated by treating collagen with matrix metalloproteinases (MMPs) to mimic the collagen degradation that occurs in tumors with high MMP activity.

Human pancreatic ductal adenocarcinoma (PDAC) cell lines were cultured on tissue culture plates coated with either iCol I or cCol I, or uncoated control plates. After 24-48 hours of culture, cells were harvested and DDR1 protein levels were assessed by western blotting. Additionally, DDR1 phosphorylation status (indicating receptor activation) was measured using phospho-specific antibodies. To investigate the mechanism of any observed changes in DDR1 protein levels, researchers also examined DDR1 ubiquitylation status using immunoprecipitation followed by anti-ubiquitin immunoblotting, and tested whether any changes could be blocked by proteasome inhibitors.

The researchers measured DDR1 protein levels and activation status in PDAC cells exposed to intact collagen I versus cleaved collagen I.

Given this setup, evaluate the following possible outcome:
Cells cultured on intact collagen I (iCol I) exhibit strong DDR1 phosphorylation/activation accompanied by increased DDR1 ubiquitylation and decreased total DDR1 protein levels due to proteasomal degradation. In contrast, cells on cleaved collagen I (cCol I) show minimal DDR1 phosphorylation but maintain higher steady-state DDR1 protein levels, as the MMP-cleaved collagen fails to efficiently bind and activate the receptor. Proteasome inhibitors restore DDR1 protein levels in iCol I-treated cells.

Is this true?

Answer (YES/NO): NO